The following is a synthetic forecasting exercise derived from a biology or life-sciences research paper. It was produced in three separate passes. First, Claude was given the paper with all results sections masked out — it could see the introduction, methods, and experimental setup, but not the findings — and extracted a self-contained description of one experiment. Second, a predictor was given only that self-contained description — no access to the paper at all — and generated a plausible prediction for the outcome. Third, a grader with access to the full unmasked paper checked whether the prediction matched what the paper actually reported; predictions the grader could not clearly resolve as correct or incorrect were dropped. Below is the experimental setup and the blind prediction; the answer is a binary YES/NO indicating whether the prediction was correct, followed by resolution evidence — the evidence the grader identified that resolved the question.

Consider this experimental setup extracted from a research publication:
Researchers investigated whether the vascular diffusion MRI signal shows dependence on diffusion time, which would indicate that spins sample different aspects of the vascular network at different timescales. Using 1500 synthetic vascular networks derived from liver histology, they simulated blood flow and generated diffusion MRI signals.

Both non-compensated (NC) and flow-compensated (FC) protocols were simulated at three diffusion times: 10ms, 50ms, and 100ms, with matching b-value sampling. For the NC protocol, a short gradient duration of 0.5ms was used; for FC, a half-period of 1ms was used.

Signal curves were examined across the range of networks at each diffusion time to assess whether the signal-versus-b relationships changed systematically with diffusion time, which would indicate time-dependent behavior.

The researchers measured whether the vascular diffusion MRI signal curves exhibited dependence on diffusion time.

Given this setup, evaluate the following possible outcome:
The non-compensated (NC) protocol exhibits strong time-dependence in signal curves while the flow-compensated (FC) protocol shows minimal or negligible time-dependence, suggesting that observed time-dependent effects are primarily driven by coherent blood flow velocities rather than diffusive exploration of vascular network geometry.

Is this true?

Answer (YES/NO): YES